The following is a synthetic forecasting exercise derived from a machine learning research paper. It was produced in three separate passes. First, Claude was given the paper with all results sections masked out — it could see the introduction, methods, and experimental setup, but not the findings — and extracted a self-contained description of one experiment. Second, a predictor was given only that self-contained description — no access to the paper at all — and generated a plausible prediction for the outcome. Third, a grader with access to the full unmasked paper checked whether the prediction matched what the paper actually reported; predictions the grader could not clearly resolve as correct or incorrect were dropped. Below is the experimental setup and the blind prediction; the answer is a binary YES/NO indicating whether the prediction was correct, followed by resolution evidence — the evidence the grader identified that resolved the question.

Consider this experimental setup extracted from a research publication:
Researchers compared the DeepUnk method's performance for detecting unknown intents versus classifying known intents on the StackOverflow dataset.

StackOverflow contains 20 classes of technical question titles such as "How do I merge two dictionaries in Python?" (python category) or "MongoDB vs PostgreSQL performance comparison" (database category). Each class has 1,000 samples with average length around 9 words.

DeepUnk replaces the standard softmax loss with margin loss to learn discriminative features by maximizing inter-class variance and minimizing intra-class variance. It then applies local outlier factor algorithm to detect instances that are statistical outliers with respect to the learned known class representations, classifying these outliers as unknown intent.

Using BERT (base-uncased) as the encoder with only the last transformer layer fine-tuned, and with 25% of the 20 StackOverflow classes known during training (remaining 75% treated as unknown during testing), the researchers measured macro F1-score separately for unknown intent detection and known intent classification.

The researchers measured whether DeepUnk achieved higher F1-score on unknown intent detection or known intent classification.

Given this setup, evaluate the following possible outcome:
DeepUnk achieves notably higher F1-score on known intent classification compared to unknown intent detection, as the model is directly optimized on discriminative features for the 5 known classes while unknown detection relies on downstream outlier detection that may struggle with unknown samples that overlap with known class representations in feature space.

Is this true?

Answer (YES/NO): YES